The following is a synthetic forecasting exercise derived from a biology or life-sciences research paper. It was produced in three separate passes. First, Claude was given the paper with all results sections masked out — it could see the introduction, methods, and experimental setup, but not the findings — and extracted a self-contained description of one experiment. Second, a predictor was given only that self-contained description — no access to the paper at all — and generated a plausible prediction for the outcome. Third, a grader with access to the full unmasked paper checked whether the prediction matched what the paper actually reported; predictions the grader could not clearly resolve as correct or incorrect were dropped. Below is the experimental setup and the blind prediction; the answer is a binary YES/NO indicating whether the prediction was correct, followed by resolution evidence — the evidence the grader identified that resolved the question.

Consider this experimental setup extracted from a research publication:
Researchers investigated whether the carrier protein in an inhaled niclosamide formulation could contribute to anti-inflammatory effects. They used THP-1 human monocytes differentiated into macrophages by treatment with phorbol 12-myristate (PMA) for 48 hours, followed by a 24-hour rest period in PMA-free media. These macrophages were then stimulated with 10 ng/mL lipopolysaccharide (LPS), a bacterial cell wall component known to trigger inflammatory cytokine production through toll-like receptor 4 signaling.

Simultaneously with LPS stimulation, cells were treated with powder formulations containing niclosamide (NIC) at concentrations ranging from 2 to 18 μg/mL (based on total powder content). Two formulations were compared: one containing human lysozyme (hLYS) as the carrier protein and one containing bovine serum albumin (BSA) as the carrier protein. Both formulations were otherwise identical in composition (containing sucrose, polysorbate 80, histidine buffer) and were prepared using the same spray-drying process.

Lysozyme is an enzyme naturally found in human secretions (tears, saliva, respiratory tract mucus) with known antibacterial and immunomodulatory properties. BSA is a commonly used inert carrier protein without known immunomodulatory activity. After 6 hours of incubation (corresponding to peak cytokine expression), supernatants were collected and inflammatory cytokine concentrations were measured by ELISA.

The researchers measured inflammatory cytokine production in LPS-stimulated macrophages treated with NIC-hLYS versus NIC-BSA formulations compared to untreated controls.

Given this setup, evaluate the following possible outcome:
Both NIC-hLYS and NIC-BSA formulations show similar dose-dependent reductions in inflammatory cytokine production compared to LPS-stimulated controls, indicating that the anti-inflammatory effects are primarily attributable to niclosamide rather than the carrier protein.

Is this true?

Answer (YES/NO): YES